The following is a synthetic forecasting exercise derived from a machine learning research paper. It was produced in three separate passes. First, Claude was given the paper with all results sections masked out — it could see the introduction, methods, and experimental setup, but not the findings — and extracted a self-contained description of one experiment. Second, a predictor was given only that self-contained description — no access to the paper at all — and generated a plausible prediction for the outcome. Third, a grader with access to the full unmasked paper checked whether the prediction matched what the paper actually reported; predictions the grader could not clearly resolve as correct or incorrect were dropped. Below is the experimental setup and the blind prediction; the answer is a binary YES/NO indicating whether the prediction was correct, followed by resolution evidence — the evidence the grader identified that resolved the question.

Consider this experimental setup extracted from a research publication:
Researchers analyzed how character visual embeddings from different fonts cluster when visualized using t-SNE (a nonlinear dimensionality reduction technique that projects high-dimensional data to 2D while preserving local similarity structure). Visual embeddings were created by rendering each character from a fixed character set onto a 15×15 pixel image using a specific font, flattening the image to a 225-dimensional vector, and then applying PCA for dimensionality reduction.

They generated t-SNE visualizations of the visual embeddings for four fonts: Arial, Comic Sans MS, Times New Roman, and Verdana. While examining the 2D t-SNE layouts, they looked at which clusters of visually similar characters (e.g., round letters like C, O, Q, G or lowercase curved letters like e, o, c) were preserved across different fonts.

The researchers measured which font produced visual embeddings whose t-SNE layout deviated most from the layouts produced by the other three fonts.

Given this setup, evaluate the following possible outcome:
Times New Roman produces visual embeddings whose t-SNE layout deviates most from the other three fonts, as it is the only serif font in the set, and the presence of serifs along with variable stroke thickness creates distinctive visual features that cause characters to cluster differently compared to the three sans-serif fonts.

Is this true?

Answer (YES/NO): NO